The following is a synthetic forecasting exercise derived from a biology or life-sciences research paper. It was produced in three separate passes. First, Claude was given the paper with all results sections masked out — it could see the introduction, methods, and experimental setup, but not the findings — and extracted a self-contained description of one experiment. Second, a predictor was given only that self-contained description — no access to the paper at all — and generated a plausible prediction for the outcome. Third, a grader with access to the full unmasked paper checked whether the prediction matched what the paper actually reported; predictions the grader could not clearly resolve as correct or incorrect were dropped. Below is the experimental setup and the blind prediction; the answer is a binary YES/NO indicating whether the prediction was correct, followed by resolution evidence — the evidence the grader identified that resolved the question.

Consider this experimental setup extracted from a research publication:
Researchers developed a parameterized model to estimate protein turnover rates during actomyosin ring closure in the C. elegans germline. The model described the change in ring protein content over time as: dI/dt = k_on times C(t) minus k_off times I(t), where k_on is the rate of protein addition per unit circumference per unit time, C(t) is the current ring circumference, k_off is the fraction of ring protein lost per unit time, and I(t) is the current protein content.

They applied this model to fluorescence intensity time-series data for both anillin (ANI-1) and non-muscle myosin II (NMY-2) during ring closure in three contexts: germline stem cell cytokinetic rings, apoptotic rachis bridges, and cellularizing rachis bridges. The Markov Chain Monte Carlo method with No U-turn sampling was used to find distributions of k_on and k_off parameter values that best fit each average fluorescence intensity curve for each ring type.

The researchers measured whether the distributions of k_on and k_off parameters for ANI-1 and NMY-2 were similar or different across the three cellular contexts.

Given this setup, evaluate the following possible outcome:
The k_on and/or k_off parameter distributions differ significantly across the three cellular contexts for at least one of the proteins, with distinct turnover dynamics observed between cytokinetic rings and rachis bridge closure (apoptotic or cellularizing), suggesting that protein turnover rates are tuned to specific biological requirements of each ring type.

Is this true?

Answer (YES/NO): YES